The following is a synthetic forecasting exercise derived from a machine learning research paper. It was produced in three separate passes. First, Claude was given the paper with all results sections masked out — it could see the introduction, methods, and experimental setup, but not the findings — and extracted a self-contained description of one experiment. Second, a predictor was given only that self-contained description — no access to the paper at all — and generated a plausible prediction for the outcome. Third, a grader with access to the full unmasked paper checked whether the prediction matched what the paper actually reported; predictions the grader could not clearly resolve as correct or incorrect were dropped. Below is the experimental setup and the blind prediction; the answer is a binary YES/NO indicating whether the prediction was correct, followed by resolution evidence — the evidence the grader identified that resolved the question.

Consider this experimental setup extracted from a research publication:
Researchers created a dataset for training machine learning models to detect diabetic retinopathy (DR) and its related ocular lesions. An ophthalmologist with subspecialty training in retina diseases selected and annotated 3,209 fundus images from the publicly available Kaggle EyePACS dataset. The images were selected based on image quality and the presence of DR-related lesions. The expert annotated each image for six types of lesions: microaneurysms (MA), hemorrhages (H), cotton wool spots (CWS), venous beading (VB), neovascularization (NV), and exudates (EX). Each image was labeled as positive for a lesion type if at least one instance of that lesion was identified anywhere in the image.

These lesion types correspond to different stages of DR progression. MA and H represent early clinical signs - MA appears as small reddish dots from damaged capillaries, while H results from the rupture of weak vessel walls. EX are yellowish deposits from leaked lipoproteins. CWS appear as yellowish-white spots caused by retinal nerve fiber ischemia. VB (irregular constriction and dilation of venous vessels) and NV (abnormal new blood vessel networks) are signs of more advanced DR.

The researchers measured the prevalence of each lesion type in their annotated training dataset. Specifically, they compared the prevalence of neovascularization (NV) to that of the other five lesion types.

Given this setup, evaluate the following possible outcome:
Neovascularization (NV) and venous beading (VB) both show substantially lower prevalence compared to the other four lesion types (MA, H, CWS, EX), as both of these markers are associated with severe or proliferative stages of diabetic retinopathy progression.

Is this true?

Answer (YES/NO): NO